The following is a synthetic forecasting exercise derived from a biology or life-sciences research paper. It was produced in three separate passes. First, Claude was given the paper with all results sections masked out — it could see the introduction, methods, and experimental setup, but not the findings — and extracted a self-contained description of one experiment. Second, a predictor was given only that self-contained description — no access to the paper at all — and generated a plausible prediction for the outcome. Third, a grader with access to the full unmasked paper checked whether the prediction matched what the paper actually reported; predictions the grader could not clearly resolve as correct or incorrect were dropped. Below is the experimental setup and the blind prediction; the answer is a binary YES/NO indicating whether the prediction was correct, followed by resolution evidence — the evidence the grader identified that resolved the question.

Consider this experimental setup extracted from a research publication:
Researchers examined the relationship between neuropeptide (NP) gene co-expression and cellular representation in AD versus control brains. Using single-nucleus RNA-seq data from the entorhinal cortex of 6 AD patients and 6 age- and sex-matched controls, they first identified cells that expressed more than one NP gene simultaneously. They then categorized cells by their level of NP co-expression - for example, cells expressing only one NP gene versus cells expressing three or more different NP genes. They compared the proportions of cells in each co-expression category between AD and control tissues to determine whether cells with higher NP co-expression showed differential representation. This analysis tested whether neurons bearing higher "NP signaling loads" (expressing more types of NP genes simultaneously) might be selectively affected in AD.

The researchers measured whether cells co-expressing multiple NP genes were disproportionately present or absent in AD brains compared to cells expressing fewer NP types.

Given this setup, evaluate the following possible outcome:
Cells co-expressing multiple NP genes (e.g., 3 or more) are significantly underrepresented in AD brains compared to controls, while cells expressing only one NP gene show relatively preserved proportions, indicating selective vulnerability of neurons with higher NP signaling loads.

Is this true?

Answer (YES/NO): YES